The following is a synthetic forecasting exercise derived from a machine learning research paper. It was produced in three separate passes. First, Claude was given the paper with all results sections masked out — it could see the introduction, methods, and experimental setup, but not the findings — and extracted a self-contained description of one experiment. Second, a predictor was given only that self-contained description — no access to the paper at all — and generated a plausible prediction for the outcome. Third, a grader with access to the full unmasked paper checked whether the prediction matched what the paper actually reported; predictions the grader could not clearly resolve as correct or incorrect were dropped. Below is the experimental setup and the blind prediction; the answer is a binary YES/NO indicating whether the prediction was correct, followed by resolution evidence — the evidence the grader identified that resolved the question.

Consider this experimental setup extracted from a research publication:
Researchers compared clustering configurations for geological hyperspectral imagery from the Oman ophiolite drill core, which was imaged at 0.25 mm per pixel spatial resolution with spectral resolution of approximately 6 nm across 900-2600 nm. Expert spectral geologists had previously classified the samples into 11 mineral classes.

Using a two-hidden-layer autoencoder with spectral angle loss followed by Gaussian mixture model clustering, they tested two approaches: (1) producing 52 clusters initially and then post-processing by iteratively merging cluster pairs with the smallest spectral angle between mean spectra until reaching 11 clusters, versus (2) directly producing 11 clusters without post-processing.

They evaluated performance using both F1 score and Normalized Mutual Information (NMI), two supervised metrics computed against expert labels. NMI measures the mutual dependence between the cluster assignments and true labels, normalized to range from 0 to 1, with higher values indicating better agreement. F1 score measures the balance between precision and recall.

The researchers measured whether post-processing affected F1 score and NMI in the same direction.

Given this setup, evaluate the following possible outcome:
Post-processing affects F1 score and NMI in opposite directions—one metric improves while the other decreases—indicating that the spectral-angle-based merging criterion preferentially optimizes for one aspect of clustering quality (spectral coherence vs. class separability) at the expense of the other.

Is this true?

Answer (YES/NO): YES